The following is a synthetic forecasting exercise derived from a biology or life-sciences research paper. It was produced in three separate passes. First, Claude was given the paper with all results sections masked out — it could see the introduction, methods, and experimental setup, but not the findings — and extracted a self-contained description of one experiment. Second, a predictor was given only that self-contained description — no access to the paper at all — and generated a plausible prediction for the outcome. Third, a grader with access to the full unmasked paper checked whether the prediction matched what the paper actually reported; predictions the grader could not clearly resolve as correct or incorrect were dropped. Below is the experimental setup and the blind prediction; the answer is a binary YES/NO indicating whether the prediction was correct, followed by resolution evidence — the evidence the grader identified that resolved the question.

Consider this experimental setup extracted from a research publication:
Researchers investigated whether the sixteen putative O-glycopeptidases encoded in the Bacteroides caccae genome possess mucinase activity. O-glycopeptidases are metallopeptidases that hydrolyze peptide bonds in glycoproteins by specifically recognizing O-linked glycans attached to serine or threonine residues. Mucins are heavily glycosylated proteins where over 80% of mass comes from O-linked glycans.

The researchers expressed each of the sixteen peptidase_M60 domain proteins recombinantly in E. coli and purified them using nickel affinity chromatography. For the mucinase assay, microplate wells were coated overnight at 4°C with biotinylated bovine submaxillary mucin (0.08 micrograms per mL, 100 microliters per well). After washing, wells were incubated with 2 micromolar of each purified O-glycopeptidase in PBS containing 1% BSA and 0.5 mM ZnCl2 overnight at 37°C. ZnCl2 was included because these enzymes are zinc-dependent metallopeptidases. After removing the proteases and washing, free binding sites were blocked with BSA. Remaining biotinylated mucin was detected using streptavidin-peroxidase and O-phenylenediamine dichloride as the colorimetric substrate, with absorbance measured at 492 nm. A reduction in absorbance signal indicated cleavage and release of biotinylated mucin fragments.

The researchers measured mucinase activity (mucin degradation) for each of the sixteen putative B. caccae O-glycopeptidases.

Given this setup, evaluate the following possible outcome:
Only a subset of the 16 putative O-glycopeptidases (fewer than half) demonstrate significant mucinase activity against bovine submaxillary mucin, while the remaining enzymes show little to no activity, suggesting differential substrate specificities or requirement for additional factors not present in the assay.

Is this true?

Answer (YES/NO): NO